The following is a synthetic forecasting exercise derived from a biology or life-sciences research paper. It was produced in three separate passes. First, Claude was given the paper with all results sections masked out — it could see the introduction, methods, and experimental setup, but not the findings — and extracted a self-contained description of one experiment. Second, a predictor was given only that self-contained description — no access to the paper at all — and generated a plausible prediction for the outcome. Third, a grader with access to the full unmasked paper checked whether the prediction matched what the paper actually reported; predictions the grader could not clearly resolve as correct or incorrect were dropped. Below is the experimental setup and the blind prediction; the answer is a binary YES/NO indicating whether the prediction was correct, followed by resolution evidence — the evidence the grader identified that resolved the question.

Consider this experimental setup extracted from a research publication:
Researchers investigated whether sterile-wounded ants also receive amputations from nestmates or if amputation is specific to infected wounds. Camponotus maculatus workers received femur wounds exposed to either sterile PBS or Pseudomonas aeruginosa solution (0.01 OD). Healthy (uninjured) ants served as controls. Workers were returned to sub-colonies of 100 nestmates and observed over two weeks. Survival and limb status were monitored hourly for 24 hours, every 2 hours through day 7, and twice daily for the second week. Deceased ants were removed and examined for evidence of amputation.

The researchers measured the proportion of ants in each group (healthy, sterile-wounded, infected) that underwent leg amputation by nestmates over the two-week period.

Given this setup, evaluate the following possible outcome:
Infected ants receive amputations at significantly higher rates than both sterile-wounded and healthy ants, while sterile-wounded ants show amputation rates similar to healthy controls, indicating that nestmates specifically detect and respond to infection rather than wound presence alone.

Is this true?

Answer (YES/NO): NO